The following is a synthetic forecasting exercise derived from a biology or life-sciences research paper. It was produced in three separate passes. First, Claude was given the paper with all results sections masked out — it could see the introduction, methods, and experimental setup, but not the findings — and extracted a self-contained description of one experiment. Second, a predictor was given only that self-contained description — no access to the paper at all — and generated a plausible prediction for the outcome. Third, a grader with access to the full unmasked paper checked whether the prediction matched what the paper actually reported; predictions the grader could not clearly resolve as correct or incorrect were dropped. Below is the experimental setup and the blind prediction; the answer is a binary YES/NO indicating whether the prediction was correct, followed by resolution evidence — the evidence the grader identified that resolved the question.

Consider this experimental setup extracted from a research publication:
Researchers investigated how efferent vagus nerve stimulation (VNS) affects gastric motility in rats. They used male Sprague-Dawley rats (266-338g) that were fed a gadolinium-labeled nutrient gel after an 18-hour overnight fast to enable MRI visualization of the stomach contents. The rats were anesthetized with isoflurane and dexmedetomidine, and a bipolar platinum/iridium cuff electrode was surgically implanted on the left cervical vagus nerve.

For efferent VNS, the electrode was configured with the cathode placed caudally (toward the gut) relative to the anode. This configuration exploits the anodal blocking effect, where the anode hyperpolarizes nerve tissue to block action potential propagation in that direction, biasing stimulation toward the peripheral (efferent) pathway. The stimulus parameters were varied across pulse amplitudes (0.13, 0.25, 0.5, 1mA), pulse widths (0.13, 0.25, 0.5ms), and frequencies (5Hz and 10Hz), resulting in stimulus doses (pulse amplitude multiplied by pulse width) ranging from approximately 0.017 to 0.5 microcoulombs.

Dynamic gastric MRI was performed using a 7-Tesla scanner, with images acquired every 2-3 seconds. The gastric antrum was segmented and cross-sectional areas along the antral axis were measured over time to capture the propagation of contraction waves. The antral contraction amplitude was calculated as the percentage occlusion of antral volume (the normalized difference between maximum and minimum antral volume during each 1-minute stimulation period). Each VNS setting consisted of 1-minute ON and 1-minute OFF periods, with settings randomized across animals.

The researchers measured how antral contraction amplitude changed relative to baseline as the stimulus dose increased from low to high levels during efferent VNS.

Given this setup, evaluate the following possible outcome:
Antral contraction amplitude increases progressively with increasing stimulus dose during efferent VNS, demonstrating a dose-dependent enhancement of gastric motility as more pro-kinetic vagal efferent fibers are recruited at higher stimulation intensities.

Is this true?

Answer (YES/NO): NO